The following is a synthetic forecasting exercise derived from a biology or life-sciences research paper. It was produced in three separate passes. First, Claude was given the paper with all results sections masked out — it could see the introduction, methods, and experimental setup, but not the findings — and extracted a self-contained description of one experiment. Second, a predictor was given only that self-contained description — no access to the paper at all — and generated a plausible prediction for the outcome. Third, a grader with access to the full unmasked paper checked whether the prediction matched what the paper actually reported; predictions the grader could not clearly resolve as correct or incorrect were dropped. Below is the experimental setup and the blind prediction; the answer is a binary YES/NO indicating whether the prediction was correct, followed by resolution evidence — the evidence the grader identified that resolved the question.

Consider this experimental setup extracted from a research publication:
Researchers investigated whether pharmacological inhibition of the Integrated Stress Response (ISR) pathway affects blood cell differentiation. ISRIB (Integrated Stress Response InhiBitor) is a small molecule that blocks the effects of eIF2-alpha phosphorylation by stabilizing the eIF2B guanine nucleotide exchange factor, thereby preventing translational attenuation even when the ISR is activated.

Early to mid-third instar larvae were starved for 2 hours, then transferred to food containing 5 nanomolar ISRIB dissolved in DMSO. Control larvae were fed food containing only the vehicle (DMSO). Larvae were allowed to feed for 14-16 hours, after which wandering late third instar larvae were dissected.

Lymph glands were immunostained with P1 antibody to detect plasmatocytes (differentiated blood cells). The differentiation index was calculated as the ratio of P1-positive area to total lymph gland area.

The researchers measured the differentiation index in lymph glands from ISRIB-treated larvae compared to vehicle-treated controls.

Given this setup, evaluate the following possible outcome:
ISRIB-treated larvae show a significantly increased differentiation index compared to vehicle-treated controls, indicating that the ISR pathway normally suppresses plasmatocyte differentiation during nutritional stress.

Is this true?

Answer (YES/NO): YES